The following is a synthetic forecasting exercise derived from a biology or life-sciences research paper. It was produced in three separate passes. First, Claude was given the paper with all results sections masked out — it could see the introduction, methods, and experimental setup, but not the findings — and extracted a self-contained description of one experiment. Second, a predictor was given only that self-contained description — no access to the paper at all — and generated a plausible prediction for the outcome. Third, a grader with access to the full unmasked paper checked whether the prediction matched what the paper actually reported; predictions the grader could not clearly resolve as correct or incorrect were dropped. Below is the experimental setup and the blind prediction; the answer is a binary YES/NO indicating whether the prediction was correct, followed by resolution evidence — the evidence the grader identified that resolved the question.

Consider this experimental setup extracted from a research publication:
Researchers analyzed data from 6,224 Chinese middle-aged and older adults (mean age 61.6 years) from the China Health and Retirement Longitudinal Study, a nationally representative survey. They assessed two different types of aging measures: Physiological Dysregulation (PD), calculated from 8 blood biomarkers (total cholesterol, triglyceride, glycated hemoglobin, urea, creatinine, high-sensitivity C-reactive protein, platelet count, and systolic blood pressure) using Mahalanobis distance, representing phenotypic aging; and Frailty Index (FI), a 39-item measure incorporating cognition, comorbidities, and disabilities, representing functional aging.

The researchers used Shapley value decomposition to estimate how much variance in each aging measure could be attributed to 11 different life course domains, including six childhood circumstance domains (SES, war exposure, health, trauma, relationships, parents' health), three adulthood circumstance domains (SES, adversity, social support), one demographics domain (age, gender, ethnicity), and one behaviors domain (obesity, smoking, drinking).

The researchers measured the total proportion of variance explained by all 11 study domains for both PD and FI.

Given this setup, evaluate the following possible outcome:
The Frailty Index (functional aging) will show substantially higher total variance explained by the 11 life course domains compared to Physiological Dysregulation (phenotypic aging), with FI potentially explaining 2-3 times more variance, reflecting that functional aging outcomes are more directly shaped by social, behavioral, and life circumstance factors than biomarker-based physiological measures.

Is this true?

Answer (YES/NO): NO